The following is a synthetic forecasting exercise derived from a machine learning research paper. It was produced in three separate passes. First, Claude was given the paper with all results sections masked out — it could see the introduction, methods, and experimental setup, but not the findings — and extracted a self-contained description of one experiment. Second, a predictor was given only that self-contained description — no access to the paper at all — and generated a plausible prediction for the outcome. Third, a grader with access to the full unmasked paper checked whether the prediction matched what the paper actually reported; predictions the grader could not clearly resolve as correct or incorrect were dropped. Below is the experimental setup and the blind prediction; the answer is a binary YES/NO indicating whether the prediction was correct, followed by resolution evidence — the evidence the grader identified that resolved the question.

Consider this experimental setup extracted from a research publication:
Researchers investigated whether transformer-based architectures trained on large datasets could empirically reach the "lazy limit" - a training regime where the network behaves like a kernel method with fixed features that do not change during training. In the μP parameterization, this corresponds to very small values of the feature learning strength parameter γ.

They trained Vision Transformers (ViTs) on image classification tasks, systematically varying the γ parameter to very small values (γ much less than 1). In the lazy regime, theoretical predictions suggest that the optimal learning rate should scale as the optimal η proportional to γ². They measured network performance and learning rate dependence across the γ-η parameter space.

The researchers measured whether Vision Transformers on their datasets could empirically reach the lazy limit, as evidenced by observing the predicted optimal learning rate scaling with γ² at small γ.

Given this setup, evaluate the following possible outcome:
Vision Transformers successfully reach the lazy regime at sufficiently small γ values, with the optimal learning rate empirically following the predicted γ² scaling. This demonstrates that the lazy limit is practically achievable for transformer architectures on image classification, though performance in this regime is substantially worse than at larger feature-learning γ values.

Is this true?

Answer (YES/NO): YES